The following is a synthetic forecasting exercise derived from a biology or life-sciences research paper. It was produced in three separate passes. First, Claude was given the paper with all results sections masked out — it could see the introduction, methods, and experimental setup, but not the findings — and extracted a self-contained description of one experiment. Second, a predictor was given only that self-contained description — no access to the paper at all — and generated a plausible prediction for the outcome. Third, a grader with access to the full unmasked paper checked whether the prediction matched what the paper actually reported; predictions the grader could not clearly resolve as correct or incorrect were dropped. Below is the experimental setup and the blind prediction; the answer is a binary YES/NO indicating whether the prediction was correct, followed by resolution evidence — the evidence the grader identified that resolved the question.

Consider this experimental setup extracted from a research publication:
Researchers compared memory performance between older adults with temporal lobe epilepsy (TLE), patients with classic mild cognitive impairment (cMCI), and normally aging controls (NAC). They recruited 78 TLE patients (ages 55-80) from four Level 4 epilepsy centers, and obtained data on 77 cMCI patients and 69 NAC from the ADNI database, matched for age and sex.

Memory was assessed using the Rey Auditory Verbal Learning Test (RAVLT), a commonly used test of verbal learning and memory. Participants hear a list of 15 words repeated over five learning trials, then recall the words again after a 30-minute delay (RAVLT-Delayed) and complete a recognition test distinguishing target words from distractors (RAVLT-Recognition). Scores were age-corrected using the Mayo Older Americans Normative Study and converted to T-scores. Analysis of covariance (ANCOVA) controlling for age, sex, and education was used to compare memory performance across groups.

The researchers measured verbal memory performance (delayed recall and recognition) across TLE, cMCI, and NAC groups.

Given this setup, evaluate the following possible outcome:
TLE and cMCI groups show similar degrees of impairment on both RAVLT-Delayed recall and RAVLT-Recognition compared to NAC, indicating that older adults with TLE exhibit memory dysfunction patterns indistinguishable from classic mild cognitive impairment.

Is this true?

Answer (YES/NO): NO